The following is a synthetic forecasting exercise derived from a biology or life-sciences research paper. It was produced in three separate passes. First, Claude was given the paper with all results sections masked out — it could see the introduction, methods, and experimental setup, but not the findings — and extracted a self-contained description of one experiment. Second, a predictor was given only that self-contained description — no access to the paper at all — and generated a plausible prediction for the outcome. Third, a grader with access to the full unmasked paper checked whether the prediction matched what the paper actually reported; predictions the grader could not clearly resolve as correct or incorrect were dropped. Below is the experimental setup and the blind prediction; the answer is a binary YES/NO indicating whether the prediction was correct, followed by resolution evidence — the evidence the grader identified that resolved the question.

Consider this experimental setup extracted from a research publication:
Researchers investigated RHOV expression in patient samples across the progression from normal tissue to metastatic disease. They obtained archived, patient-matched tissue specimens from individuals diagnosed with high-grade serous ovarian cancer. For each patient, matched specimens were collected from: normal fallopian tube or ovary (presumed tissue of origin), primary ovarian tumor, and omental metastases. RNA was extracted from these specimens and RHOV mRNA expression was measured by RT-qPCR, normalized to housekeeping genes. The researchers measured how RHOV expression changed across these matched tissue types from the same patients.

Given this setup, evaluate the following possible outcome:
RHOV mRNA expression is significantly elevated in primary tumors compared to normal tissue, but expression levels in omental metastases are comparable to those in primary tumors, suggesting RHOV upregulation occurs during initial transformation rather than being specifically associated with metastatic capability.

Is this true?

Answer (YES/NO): NO